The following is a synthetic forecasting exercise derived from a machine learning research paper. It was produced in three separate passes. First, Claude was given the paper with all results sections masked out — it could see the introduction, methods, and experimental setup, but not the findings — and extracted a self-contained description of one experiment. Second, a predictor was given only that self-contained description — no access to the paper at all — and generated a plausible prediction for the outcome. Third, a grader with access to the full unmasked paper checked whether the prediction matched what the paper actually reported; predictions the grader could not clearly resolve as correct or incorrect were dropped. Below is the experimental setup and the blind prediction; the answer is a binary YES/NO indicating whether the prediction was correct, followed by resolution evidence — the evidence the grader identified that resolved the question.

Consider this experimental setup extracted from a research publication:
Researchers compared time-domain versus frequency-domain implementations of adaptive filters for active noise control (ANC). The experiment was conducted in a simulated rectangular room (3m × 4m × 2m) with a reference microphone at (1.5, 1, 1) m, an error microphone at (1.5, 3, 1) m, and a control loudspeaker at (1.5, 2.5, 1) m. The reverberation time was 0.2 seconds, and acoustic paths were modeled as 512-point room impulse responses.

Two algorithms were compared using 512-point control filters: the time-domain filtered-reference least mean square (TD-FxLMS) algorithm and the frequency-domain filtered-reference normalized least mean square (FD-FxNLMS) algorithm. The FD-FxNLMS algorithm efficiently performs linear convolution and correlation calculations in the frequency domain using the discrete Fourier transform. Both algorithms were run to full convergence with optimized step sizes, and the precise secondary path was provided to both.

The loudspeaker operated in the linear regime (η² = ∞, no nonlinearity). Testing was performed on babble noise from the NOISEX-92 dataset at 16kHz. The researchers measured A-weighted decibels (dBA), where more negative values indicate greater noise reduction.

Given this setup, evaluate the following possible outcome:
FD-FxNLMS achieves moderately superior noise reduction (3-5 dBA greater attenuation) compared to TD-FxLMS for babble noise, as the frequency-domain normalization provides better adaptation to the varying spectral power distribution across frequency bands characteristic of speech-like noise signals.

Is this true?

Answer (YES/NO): YES